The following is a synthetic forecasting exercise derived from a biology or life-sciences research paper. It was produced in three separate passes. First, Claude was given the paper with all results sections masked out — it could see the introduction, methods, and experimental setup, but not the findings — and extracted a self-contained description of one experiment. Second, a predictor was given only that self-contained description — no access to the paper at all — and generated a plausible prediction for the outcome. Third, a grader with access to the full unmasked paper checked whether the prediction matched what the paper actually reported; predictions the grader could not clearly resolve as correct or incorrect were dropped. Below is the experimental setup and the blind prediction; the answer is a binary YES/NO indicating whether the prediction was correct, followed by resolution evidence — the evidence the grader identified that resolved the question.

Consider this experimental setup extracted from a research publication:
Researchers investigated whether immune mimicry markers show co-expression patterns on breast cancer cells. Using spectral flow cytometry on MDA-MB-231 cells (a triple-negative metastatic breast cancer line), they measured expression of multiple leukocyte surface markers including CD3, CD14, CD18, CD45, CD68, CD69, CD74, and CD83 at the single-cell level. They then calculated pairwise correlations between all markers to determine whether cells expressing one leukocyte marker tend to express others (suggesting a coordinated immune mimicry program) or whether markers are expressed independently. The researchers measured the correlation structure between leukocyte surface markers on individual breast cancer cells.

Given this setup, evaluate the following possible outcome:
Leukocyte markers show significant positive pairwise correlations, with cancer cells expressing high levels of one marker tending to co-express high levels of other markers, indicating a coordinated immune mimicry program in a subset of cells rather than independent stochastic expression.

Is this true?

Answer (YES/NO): YES